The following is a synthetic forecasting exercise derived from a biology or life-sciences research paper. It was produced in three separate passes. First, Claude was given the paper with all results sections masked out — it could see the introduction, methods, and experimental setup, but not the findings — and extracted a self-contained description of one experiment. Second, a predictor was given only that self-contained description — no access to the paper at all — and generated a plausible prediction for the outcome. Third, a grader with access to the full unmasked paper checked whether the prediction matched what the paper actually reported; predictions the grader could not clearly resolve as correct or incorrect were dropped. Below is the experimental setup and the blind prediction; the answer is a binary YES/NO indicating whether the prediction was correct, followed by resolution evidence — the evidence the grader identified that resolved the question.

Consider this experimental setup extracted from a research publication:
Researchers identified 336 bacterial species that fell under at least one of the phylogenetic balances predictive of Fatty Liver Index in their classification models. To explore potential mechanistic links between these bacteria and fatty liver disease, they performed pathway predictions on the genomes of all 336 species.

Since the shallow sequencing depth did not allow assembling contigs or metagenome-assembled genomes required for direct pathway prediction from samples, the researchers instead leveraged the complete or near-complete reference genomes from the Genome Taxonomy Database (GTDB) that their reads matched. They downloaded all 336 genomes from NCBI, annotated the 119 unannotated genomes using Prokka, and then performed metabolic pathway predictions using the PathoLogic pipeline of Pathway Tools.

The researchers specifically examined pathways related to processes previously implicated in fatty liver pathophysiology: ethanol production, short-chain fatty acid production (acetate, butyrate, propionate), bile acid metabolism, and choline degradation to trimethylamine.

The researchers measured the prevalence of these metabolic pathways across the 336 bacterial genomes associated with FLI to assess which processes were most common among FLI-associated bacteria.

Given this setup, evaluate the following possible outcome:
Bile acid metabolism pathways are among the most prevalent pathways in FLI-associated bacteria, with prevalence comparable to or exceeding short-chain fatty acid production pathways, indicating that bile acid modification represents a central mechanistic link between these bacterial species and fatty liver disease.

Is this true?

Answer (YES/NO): NO